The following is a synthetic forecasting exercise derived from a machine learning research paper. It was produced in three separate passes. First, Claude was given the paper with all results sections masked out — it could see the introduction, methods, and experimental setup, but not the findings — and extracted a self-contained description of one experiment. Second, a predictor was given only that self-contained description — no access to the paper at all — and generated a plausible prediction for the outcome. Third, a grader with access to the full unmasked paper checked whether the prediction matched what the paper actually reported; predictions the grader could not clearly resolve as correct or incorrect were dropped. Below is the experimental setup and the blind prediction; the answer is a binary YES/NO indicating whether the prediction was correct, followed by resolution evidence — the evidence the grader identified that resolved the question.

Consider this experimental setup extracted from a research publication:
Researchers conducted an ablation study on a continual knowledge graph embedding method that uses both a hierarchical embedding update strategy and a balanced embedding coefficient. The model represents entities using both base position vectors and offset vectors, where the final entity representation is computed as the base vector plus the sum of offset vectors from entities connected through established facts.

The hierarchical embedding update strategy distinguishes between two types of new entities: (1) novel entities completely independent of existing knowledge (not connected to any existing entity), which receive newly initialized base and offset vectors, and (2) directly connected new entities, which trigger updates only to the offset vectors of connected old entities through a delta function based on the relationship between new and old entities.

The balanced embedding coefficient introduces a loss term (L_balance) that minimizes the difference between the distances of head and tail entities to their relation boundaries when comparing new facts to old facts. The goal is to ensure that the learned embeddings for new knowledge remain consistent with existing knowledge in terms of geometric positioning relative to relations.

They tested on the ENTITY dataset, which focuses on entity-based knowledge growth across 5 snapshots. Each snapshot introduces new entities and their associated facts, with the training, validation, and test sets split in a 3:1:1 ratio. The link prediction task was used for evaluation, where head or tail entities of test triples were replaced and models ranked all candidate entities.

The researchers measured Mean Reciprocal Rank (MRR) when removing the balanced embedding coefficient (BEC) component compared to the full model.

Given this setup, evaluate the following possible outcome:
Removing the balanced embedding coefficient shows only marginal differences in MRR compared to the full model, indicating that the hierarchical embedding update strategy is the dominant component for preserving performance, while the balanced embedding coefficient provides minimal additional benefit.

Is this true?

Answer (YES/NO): YES